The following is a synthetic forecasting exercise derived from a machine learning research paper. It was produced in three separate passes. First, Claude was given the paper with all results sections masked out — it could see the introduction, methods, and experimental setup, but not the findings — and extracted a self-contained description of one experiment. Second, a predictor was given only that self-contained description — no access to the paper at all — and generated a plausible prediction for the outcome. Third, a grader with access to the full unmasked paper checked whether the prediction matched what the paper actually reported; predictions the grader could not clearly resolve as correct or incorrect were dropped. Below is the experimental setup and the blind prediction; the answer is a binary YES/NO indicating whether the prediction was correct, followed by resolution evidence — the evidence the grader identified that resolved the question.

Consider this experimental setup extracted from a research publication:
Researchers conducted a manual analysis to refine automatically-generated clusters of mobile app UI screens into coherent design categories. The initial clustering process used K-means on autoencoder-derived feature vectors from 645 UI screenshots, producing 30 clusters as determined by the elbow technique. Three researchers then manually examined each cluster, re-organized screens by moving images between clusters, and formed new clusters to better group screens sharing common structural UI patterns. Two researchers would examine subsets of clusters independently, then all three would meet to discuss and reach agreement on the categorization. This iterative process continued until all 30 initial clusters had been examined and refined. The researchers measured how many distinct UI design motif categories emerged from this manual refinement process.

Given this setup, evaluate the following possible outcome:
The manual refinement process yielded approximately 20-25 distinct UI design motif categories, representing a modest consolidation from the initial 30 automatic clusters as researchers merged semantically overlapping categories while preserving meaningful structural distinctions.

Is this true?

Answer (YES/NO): YES